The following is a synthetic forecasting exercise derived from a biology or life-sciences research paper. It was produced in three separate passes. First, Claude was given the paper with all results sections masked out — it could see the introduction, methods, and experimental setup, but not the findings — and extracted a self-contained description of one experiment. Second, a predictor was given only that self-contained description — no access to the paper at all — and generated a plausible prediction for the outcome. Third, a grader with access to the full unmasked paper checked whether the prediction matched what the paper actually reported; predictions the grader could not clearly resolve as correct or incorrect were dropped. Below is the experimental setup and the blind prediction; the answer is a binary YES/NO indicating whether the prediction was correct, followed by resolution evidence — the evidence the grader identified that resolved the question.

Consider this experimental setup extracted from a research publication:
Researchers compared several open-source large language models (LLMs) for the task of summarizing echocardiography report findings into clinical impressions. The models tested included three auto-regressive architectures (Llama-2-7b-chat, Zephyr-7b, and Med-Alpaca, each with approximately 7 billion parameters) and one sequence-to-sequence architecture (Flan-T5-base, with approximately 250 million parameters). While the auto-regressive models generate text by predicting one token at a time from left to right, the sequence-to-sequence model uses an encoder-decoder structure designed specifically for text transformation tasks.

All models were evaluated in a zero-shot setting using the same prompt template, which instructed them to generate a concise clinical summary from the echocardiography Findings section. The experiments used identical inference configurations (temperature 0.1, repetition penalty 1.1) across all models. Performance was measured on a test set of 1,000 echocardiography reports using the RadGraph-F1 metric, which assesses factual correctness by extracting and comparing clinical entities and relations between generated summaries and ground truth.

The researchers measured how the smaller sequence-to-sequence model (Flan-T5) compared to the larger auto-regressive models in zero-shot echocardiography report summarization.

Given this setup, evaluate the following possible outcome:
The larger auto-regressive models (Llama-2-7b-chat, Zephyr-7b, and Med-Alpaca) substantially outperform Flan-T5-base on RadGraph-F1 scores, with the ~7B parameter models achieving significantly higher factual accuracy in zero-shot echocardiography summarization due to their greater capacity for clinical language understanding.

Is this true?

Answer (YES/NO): NO